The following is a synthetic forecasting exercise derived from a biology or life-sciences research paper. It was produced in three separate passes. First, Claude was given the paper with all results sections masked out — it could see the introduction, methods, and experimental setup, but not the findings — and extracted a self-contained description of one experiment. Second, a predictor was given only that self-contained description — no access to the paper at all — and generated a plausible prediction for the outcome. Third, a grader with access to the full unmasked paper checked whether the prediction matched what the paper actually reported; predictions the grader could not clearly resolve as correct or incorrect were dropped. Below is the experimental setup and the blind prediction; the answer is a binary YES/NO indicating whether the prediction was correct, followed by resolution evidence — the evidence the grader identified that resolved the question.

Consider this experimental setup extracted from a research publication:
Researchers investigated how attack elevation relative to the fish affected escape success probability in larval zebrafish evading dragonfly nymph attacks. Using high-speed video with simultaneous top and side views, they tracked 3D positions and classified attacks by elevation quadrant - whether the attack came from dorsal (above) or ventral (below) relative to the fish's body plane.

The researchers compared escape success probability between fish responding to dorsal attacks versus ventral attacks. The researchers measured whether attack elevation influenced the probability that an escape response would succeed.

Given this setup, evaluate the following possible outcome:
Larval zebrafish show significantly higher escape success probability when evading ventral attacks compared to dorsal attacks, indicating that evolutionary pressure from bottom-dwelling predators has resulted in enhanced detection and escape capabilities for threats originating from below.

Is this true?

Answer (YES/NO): YES